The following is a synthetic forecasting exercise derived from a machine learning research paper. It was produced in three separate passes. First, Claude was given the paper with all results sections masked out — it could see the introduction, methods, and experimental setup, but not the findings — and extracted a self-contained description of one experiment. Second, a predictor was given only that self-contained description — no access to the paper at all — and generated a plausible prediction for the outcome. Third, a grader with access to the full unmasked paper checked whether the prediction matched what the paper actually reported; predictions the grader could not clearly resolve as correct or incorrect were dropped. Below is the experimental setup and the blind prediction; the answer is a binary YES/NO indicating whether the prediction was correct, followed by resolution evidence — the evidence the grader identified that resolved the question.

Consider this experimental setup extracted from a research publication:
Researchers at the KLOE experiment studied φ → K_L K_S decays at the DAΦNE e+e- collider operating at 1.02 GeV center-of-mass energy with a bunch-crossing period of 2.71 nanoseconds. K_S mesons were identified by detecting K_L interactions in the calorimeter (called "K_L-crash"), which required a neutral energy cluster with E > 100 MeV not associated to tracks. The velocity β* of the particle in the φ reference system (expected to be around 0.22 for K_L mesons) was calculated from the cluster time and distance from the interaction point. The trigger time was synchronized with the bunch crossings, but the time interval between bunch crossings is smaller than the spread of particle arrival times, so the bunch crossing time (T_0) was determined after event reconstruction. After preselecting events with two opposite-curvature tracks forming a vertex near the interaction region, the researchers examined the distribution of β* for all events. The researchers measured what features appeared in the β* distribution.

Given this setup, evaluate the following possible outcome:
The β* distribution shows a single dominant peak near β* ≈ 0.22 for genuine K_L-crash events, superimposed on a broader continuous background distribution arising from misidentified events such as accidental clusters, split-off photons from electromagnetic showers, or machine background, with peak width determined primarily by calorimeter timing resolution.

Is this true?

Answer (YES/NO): NO